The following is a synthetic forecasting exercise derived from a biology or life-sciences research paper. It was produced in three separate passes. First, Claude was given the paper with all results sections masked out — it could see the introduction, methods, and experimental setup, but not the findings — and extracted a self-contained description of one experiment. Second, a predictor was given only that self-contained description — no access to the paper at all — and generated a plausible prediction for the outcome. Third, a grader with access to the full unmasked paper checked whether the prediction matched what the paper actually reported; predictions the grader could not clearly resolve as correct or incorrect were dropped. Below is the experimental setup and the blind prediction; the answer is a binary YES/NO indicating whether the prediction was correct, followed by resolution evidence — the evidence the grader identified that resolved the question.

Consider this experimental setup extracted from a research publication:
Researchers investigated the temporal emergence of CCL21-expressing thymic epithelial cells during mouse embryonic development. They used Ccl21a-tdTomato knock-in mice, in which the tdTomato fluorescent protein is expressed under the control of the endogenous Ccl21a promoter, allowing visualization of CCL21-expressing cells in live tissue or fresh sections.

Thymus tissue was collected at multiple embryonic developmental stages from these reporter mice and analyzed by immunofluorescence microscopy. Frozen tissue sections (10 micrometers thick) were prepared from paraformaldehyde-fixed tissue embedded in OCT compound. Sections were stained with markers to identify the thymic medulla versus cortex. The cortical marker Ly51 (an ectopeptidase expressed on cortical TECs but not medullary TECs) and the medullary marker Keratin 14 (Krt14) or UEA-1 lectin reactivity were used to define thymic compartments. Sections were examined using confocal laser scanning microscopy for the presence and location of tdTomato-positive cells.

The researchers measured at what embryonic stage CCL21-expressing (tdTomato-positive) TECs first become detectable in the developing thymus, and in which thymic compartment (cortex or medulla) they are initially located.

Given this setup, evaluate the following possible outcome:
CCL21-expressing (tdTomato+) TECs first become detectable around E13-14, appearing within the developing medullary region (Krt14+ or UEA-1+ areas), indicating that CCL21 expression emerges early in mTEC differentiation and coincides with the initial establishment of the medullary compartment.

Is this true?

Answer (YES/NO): YES